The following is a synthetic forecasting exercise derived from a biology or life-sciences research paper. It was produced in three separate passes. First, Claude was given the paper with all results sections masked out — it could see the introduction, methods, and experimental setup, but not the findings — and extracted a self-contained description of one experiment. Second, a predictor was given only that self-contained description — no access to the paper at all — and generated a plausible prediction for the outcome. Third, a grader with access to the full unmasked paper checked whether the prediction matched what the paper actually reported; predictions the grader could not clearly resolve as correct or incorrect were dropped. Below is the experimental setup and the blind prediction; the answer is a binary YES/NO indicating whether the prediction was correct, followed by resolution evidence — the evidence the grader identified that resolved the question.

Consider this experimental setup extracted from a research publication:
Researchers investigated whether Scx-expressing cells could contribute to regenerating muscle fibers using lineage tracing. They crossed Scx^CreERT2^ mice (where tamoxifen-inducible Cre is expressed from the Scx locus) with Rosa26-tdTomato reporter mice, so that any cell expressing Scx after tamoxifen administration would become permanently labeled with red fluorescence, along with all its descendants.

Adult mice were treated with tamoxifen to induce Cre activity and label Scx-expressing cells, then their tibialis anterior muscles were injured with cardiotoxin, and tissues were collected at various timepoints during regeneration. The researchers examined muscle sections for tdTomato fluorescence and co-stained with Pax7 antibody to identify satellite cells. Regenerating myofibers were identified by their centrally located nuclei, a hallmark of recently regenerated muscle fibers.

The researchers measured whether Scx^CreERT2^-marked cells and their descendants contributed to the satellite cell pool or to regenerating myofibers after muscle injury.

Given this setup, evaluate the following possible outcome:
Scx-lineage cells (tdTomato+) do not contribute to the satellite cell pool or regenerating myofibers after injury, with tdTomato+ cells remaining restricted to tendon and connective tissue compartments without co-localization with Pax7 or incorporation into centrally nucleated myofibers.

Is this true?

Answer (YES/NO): NO